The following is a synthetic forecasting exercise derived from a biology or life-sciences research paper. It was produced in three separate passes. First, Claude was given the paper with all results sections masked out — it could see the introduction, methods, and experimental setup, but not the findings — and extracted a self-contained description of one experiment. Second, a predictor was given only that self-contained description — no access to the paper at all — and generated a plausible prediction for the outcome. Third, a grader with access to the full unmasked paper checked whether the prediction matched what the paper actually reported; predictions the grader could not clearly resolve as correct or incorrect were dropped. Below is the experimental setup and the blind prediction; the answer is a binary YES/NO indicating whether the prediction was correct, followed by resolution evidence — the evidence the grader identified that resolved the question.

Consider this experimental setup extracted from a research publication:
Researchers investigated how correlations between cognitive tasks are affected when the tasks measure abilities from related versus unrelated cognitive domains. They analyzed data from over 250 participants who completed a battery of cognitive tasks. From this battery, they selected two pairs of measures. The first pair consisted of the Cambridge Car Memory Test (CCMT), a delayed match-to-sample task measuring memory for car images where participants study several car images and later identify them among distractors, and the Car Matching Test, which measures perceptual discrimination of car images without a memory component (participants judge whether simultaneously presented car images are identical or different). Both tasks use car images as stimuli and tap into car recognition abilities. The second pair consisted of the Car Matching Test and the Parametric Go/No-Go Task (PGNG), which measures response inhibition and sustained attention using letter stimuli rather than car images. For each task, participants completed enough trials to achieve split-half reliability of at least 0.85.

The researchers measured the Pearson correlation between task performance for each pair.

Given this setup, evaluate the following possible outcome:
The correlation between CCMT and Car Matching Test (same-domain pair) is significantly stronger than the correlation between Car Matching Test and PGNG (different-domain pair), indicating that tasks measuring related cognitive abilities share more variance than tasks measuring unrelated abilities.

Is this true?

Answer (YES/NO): YES